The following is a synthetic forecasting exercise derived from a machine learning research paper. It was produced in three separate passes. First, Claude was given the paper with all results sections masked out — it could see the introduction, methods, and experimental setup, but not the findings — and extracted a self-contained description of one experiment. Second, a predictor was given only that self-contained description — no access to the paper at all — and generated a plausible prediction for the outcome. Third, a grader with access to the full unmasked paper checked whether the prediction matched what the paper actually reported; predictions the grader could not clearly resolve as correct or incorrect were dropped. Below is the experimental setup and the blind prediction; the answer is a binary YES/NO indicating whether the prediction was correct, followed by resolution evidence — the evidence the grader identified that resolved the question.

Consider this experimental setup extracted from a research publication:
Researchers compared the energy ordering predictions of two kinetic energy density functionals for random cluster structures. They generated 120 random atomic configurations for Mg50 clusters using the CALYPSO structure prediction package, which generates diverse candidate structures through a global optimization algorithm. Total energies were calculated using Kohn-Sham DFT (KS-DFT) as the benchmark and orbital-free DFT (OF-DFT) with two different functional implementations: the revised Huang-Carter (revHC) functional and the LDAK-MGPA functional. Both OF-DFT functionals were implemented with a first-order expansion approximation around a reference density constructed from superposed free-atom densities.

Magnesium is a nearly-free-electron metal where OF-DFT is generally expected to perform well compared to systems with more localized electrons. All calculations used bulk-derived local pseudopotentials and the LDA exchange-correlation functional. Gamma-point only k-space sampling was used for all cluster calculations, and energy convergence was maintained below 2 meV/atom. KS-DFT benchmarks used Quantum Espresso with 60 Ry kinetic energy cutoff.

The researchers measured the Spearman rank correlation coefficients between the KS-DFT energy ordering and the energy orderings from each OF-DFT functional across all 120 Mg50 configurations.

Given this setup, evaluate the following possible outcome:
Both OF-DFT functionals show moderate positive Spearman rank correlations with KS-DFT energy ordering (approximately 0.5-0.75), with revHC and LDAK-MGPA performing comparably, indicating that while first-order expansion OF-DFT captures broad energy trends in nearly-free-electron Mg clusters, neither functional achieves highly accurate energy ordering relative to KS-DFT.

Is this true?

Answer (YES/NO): NO